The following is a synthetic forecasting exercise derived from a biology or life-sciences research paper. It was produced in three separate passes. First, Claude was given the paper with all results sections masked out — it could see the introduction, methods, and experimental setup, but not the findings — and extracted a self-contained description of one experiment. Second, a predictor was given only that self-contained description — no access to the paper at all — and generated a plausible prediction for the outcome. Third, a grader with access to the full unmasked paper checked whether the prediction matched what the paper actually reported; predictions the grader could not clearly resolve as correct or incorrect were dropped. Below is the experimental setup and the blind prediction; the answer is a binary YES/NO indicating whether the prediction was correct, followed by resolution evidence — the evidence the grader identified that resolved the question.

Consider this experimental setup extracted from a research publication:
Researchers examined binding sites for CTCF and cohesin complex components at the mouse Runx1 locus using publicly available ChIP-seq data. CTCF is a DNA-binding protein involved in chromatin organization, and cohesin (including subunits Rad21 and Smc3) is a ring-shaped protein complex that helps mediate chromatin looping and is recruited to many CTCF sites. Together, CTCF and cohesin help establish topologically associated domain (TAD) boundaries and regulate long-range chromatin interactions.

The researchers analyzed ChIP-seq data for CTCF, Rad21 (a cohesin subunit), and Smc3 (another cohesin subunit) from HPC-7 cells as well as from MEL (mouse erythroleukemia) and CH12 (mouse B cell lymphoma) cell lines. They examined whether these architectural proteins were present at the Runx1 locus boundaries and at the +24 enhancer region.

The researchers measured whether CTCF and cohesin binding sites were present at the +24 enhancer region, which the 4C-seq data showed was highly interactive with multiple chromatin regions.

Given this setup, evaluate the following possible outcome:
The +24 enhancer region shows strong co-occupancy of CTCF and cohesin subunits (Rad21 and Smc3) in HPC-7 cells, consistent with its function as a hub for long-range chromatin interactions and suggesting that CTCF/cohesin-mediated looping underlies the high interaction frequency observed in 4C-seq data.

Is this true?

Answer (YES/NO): NO